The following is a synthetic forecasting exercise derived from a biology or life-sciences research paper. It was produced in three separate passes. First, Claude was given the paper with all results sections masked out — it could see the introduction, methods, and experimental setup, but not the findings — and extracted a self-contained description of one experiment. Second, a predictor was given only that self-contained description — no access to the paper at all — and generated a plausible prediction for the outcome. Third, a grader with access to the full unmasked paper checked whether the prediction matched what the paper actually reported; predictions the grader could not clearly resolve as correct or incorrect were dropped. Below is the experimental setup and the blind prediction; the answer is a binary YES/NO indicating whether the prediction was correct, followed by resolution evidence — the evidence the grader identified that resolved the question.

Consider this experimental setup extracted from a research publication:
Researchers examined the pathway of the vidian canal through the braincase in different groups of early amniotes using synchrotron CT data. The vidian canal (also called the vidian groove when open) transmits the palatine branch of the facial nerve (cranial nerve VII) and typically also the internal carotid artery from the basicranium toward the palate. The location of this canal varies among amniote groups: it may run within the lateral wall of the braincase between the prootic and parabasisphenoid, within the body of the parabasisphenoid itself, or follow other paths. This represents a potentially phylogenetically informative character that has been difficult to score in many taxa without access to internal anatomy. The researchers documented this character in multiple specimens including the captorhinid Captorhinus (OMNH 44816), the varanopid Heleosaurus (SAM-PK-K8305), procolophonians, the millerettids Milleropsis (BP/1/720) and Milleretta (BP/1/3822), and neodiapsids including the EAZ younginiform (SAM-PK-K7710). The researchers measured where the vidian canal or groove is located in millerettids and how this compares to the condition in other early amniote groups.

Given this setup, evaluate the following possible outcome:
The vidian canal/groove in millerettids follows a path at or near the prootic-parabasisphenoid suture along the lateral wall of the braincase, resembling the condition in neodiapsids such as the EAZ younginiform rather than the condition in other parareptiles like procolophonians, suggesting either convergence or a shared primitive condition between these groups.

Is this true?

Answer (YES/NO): NO